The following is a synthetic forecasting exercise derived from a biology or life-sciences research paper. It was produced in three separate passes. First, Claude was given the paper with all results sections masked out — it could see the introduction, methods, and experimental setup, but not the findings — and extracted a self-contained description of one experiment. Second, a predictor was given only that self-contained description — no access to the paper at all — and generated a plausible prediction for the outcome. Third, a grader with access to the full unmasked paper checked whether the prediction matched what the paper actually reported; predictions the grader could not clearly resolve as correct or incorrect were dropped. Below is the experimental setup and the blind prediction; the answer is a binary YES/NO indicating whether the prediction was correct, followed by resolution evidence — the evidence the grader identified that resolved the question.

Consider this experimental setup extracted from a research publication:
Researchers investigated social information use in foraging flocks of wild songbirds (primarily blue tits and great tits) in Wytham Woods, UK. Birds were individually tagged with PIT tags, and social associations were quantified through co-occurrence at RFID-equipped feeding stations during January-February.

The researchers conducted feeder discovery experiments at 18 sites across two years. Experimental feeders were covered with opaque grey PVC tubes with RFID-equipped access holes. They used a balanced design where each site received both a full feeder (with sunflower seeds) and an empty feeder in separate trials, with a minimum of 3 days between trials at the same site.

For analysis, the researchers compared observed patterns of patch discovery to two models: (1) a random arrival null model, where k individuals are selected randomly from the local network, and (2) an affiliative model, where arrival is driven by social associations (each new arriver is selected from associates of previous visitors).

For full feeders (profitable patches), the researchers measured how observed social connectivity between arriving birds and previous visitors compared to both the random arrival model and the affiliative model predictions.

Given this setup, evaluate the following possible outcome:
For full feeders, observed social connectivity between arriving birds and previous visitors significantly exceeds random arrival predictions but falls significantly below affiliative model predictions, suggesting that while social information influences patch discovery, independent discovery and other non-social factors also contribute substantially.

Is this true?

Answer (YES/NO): NO